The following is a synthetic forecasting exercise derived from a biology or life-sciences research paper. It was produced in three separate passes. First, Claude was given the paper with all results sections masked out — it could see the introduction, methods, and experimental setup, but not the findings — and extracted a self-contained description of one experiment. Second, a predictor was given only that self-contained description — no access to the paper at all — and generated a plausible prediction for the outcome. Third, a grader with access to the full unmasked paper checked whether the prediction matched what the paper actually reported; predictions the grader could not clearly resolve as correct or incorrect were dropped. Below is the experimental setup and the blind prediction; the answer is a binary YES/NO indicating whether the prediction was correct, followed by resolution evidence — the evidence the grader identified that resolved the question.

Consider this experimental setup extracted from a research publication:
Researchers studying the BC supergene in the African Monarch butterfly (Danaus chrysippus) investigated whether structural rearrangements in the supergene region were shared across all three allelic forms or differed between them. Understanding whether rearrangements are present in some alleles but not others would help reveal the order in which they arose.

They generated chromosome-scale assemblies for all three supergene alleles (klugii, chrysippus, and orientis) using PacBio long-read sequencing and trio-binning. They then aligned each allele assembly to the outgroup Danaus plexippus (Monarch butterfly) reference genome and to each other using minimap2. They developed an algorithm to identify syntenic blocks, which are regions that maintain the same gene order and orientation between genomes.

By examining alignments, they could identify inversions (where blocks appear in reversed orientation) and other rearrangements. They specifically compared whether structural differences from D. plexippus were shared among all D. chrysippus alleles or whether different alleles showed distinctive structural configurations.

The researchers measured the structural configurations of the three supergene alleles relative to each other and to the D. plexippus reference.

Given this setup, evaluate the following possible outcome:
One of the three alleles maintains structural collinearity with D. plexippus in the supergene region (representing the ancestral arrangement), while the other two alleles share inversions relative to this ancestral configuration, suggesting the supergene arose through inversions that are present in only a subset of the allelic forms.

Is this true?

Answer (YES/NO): NO